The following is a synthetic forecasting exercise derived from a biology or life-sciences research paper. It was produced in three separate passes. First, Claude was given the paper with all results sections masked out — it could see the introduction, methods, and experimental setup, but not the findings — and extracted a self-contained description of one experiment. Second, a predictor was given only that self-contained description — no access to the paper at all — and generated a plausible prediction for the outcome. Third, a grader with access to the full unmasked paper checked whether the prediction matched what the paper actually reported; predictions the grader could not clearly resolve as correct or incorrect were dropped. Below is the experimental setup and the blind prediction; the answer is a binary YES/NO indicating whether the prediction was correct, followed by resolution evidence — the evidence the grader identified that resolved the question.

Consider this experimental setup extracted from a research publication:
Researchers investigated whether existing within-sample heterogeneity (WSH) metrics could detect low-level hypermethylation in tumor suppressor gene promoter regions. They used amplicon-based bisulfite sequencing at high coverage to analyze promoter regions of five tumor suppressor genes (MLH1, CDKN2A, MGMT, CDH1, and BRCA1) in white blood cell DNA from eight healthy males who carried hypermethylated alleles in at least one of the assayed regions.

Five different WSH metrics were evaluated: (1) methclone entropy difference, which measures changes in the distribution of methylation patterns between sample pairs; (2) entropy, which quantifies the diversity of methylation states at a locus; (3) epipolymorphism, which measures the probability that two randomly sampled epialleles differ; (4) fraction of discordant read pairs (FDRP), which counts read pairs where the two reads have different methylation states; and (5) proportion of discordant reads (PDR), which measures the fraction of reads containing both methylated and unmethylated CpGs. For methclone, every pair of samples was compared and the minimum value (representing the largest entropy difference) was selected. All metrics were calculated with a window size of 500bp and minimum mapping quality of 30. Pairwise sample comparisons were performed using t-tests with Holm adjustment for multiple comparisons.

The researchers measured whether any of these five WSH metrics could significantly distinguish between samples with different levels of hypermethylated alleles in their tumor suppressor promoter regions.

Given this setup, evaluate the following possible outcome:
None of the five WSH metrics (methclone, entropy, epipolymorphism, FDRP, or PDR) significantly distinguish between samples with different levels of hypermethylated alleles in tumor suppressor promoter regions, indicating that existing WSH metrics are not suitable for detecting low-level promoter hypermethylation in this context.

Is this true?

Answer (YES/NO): YES